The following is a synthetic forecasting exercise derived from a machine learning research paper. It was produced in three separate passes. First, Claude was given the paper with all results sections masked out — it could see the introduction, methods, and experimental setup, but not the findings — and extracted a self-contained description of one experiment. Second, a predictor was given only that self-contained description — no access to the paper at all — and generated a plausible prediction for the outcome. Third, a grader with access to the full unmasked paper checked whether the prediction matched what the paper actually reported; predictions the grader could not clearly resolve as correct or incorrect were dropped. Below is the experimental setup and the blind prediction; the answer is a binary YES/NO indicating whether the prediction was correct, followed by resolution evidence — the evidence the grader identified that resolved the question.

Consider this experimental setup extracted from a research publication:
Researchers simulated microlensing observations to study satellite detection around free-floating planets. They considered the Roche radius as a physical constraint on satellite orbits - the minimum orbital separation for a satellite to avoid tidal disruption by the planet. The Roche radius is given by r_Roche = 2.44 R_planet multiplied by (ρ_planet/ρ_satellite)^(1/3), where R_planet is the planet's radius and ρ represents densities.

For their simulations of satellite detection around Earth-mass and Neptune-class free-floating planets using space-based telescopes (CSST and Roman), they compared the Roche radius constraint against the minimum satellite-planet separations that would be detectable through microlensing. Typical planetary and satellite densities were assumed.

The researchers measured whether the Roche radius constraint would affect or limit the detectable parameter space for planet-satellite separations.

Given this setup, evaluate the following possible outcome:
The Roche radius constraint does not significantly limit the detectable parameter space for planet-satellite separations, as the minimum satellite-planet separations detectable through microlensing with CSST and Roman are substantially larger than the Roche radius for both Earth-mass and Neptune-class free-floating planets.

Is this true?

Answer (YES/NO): YES